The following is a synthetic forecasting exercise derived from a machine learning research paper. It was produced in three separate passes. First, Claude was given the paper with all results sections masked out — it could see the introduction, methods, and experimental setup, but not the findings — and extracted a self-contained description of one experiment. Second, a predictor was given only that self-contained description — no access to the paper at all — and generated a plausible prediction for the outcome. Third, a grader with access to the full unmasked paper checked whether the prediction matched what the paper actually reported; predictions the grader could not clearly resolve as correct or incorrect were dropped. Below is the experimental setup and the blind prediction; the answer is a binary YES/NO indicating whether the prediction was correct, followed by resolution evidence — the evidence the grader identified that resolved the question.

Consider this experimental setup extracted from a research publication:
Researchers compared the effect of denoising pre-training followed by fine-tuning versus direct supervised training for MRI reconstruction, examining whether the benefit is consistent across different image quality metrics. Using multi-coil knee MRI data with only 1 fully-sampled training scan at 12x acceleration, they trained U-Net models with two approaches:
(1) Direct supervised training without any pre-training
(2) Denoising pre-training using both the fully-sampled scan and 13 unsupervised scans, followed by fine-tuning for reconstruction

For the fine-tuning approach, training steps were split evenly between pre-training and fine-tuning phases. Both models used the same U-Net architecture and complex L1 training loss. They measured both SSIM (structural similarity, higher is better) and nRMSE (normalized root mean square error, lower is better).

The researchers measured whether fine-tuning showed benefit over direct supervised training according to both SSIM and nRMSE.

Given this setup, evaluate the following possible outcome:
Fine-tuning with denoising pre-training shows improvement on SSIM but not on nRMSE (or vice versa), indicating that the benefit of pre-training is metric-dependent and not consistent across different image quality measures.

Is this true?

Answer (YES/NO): YES